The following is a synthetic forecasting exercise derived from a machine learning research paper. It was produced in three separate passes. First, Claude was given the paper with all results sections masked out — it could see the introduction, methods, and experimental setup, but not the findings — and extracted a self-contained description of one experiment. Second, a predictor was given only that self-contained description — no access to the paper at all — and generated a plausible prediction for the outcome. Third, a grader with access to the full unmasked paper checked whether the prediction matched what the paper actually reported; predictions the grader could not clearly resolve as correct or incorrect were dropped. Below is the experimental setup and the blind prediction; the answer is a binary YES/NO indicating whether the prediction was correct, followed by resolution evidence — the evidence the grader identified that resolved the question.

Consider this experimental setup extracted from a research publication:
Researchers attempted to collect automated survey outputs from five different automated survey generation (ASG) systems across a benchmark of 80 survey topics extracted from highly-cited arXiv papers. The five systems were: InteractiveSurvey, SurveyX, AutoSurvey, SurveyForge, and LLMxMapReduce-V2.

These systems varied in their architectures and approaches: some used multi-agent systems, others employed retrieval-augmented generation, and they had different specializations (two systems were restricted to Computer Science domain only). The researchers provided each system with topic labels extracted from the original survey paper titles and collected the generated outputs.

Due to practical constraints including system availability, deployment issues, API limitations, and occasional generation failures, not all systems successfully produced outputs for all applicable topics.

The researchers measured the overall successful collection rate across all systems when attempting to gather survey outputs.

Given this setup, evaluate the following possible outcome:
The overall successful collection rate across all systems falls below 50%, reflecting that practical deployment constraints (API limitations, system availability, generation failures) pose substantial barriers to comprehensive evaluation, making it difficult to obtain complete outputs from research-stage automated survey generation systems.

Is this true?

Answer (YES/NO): NO